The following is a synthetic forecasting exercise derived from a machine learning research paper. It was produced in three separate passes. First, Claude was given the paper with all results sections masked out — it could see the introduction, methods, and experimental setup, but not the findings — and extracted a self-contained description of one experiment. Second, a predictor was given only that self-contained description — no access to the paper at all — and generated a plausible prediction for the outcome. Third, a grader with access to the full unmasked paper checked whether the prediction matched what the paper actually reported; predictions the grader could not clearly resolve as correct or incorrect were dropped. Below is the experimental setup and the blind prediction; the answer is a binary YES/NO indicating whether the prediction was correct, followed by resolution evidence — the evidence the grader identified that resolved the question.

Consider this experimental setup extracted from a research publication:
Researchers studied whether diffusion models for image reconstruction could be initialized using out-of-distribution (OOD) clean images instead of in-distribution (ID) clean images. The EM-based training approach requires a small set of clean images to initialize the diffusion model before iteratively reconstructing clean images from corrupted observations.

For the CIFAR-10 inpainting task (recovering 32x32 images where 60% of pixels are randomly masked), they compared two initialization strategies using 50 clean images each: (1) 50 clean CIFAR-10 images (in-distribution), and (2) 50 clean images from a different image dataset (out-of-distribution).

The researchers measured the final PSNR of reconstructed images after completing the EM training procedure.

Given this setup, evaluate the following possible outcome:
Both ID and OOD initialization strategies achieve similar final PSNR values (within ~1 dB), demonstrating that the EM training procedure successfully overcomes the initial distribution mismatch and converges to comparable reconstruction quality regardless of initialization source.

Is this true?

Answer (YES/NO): YES